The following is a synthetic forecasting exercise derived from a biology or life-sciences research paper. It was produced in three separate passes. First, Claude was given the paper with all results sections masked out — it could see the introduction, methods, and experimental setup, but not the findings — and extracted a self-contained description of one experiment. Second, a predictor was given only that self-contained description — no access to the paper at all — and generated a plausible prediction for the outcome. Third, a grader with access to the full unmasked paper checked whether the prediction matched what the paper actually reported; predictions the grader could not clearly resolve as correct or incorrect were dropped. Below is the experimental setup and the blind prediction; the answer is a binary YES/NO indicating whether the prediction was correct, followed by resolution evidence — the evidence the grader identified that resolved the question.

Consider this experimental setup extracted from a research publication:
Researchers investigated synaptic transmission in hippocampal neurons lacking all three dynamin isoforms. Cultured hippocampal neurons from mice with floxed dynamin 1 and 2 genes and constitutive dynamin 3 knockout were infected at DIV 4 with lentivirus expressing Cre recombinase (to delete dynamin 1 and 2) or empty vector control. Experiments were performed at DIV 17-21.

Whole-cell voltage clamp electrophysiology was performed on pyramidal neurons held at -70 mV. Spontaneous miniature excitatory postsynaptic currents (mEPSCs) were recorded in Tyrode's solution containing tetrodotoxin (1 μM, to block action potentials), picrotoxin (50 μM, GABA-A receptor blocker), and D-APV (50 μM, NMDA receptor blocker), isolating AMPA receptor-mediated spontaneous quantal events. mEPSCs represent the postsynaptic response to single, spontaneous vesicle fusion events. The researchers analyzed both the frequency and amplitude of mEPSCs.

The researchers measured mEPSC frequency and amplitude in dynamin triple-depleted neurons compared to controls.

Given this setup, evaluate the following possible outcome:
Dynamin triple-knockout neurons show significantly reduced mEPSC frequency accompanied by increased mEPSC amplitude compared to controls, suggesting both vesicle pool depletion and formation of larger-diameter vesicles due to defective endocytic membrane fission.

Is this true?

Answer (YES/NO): NO